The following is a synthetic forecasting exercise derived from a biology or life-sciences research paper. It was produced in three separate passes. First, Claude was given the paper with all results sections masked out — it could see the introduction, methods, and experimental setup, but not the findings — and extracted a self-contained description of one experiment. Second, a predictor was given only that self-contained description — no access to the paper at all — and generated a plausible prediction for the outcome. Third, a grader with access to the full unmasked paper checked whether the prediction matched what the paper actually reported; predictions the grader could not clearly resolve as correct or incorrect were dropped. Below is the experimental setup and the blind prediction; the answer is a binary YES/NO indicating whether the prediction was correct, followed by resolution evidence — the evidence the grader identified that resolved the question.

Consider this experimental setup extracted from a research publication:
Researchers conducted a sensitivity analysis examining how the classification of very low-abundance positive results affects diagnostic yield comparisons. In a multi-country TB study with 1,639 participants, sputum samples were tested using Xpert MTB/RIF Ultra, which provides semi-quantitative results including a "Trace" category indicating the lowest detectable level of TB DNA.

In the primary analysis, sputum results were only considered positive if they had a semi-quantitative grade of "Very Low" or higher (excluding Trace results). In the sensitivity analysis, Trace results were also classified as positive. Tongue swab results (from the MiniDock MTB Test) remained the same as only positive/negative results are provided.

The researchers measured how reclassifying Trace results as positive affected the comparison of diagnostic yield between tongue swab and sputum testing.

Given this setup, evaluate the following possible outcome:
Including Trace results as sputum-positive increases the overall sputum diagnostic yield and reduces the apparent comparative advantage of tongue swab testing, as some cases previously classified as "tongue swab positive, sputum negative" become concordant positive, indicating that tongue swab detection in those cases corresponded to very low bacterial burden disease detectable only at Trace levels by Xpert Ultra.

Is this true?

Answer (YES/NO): NO